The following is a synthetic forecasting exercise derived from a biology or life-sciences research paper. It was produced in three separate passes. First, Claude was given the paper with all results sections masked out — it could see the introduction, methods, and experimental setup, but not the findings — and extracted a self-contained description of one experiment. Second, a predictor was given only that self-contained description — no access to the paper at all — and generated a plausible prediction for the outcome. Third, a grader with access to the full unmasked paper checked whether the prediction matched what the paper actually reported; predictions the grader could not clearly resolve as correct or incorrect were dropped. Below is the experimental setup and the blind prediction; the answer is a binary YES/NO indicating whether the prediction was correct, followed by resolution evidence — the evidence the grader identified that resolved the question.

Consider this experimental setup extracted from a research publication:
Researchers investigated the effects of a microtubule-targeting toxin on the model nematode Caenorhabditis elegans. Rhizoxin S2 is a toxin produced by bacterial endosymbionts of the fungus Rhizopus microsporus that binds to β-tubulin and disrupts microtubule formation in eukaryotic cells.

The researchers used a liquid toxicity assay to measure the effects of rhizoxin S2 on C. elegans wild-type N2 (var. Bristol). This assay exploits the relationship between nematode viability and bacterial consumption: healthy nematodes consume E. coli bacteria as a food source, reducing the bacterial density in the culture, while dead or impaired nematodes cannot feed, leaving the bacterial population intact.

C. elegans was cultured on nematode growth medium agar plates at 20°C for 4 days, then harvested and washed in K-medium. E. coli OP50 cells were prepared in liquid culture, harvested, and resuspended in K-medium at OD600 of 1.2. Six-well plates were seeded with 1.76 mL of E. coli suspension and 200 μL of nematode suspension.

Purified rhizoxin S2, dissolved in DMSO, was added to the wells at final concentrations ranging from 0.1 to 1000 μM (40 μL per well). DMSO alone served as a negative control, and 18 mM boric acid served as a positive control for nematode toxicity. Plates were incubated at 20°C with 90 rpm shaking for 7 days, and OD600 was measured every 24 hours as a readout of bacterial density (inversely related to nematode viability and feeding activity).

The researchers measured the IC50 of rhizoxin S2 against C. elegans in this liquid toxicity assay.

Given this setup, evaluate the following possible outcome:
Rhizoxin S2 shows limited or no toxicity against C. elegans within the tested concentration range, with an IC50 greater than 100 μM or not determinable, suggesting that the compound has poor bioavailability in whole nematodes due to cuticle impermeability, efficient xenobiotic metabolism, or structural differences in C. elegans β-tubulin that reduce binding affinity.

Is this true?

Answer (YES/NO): YES